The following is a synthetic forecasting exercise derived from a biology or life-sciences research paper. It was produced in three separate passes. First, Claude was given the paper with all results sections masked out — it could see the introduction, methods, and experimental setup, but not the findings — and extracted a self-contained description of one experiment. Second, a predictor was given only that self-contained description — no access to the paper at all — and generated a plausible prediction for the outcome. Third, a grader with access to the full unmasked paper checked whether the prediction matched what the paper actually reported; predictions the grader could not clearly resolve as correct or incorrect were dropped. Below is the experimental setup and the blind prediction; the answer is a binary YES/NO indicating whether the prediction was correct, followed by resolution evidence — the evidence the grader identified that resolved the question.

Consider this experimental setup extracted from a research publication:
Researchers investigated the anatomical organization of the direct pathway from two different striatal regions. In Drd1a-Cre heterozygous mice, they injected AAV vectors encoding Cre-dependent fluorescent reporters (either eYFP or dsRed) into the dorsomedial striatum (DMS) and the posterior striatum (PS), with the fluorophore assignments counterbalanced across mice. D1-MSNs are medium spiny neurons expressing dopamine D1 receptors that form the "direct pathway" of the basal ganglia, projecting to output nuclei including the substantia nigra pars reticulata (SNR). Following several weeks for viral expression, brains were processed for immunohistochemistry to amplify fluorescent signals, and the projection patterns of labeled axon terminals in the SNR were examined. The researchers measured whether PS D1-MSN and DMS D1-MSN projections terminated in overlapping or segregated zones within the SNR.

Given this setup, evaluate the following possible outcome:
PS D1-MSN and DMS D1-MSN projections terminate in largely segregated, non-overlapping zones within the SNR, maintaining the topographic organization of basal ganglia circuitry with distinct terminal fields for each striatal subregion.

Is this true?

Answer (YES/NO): YES